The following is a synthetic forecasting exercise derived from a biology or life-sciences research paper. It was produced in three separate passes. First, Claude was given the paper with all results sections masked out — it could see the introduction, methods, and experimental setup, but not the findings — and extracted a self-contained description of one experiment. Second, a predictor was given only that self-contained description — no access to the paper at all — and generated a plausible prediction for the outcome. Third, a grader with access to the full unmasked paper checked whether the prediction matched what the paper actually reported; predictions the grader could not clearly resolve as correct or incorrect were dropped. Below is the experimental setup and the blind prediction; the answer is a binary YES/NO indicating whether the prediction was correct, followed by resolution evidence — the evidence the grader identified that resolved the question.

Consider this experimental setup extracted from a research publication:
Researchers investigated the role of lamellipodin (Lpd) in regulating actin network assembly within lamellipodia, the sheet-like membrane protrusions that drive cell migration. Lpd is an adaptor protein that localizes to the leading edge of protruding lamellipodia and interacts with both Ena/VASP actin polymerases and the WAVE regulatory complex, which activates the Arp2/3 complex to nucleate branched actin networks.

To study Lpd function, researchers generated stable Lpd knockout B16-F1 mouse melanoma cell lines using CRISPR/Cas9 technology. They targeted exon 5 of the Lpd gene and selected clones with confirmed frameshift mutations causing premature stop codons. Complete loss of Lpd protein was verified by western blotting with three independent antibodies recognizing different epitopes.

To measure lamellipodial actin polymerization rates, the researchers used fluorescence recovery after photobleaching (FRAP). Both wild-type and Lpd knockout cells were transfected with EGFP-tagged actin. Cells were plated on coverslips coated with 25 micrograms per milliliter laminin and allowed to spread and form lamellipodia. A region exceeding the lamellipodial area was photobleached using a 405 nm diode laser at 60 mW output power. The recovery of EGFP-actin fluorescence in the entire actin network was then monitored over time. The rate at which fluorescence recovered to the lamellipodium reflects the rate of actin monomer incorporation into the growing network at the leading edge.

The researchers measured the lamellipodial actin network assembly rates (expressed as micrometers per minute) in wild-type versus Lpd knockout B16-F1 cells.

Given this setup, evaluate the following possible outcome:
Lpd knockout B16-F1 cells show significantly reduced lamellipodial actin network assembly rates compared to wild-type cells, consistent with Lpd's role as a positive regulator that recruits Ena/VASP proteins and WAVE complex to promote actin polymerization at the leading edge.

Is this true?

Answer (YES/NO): NO